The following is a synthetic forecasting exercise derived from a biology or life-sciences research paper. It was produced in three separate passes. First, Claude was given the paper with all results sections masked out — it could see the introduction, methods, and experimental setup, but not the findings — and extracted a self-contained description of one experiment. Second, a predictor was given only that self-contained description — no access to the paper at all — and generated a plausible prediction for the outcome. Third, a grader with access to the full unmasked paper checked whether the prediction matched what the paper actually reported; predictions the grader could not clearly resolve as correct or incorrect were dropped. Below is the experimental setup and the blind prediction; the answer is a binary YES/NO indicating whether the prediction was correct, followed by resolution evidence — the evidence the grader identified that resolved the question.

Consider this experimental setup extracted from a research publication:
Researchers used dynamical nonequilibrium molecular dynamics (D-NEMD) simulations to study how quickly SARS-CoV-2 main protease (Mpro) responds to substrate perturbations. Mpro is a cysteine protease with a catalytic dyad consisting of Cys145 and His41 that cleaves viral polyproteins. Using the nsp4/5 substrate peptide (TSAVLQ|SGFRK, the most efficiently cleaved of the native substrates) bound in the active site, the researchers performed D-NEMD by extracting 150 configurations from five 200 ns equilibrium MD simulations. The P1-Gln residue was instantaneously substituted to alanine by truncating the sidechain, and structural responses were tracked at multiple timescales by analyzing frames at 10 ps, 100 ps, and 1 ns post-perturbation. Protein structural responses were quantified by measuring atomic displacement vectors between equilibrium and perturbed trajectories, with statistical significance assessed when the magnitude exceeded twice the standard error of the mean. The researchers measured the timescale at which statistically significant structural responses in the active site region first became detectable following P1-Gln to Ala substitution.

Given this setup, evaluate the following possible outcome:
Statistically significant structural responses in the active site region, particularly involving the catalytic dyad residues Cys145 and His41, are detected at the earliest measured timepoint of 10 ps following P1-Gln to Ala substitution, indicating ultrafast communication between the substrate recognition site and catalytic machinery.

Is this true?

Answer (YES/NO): NO